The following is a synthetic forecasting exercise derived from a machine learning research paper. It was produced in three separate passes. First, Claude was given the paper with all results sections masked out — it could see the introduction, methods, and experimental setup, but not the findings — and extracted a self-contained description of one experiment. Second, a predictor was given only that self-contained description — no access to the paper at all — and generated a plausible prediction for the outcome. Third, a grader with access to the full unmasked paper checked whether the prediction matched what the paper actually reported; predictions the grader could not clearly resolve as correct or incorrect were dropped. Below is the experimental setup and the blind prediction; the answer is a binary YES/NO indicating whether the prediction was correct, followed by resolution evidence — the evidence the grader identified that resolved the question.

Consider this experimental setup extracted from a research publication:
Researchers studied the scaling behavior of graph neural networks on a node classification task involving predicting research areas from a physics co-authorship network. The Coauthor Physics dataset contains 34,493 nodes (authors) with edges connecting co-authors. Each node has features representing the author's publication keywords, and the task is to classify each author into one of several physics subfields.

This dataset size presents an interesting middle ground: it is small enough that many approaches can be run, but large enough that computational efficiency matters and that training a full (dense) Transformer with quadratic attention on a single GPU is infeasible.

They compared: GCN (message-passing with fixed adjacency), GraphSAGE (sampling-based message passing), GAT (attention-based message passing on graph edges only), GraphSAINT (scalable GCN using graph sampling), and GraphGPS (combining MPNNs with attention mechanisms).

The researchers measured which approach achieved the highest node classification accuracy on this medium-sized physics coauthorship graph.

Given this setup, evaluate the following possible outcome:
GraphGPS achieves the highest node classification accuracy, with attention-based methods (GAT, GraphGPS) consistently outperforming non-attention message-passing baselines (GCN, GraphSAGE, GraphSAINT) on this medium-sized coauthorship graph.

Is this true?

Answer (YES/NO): NO